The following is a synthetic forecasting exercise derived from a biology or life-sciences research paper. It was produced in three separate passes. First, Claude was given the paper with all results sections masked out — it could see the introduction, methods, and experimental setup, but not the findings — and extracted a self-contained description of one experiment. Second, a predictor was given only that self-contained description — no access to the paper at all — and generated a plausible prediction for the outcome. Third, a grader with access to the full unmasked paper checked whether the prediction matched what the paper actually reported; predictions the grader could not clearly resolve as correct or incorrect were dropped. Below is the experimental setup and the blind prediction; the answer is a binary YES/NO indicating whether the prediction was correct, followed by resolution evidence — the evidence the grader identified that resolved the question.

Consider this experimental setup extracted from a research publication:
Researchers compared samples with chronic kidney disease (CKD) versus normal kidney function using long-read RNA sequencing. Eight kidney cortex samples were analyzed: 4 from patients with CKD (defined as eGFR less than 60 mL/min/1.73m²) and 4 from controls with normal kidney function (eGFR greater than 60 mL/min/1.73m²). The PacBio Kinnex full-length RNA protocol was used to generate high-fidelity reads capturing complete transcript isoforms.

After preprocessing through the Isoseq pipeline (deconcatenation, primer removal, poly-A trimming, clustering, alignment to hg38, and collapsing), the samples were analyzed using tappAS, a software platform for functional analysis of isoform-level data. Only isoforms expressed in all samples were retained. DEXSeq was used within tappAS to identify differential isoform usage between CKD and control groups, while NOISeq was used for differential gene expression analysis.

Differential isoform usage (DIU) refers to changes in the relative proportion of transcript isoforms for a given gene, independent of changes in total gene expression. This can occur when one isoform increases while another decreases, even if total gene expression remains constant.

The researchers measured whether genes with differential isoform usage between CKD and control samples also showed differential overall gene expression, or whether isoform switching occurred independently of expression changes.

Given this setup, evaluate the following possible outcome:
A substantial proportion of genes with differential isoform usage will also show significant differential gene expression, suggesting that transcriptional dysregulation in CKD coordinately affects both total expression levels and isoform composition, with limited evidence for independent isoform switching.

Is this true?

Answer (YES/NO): NO